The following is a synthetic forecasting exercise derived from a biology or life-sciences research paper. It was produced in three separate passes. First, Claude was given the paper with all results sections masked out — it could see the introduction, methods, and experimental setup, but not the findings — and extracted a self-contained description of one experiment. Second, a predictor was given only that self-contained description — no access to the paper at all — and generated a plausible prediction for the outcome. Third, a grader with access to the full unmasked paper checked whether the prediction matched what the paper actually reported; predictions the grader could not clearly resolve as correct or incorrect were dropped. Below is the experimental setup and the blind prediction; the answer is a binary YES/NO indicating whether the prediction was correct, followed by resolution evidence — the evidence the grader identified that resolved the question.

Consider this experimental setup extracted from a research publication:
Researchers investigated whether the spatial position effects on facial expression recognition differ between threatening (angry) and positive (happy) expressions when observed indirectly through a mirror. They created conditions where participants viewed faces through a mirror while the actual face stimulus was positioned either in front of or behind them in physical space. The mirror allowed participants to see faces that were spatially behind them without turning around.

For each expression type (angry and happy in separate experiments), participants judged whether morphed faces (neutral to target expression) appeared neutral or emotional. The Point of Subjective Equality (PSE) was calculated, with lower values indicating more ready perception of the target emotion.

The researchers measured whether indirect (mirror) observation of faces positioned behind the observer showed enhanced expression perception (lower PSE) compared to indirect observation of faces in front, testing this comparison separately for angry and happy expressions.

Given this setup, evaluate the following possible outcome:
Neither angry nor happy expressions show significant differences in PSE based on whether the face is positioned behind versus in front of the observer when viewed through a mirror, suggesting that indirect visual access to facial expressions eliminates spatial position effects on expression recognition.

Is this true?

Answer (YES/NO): NO